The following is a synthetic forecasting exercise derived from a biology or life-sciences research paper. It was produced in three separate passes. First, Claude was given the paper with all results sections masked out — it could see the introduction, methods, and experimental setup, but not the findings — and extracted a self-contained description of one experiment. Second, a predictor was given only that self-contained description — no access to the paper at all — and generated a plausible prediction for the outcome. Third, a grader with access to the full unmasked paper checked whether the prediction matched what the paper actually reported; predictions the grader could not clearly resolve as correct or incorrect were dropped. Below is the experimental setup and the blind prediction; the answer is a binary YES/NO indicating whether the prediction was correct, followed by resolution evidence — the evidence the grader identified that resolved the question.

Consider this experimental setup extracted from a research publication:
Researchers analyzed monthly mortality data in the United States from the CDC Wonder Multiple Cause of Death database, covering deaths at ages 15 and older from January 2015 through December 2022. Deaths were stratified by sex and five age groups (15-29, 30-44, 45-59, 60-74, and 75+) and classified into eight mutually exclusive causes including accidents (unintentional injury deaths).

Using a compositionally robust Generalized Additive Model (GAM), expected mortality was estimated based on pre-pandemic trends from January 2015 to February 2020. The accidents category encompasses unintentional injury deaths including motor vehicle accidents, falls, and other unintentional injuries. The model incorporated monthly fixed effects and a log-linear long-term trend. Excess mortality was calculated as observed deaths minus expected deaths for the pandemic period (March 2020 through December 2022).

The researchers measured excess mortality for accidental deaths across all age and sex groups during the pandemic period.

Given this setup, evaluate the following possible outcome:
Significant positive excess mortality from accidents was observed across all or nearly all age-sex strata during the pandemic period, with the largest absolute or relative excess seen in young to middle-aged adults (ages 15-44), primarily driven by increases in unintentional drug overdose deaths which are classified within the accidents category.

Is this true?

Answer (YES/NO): NO